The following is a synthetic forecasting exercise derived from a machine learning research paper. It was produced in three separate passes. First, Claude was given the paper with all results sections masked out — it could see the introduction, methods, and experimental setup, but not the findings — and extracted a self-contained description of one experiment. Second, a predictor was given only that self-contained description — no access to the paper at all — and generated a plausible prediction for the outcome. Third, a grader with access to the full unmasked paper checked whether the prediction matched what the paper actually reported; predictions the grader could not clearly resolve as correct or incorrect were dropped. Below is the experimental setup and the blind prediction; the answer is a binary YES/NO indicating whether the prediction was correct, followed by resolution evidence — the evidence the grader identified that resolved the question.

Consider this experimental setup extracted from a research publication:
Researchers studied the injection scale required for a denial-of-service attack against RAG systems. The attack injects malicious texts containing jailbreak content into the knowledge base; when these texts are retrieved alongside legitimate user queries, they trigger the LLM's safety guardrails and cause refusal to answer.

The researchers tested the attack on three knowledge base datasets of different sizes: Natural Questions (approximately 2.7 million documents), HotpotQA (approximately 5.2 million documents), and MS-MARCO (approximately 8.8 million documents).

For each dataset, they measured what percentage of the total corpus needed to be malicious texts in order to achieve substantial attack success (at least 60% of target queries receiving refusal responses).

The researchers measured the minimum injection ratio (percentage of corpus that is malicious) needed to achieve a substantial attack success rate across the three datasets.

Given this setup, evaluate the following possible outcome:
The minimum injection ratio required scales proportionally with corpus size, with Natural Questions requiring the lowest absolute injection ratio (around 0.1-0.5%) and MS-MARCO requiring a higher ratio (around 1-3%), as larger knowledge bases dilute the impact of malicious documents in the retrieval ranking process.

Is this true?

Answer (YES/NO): NO